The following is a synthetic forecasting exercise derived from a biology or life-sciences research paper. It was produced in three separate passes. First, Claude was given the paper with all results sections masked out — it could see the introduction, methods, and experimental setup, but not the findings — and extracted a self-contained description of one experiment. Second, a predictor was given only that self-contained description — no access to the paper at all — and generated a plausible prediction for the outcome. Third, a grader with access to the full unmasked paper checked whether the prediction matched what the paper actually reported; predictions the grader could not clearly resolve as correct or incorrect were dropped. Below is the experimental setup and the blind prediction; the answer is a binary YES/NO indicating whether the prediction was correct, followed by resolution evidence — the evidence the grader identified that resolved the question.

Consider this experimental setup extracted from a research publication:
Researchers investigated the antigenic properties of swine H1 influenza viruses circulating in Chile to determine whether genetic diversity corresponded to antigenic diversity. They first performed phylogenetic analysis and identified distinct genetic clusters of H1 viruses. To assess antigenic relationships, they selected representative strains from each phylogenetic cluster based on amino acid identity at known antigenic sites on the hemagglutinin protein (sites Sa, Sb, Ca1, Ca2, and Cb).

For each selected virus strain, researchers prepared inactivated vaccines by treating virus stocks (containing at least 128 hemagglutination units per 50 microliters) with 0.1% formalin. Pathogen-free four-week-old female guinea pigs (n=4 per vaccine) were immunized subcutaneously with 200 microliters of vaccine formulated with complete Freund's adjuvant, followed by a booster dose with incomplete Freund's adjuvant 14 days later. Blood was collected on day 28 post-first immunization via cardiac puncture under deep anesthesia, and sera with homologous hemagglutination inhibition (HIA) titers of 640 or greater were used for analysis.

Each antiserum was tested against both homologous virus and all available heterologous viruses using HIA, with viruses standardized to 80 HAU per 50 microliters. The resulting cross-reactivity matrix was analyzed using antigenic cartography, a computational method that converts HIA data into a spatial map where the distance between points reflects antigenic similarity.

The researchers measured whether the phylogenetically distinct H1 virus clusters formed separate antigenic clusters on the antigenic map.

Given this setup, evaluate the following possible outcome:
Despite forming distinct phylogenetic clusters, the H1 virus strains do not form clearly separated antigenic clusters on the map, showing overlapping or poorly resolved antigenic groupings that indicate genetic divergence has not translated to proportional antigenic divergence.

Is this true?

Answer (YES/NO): NO